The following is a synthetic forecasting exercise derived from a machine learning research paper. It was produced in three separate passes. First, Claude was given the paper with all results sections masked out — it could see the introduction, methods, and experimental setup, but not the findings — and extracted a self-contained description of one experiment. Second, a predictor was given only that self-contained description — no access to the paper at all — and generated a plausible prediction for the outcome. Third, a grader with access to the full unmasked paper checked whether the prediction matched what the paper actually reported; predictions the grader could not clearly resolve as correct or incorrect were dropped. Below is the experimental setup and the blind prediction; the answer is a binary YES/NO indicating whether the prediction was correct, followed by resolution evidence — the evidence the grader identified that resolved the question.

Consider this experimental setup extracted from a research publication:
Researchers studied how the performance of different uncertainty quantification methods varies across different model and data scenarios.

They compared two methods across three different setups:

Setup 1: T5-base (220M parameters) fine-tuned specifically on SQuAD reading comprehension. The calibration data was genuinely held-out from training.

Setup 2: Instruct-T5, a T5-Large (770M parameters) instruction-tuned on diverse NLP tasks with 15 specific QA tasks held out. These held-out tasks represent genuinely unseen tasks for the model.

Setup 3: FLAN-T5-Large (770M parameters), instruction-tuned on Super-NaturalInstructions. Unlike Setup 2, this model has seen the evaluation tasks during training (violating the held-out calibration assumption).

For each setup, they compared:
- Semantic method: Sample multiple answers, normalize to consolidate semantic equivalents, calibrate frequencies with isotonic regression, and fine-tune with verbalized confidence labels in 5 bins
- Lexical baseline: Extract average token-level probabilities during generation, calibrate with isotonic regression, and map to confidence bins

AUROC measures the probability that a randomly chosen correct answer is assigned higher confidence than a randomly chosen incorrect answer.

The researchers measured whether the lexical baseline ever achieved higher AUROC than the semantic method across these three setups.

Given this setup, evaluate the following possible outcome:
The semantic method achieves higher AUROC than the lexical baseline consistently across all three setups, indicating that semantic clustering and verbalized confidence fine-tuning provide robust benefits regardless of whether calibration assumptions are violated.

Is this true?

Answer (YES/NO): NO